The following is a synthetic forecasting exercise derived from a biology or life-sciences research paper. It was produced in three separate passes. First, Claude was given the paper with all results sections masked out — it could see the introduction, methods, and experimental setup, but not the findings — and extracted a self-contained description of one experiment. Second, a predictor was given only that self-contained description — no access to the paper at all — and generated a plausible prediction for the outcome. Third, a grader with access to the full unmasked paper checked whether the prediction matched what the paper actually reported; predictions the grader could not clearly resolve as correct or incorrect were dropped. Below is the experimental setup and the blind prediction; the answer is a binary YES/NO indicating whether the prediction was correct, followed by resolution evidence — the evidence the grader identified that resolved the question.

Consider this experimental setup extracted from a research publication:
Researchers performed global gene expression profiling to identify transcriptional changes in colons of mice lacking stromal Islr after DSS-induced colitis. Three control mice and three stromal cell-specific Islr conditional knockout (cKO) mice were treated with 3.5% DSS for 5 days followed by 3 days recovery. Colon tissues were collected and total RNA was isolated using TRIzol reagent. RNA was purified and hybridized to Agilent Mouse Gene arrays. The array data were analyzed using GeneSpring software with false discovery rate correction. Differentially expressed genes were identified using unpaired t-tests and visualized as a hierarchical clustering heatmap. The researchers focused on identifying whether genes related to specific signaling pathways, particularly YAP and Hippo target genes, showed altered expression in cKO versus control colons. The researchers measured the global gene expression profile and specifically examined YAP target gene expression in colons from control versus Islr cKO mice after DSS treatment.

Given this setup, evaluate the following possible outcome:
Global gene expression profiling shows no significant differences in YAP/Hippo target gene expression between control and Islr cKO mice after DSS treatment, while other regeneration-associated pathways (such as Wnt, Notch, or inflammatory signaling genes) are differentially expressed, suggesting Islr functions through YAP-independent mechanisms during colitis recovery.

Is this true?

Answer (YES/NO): NO